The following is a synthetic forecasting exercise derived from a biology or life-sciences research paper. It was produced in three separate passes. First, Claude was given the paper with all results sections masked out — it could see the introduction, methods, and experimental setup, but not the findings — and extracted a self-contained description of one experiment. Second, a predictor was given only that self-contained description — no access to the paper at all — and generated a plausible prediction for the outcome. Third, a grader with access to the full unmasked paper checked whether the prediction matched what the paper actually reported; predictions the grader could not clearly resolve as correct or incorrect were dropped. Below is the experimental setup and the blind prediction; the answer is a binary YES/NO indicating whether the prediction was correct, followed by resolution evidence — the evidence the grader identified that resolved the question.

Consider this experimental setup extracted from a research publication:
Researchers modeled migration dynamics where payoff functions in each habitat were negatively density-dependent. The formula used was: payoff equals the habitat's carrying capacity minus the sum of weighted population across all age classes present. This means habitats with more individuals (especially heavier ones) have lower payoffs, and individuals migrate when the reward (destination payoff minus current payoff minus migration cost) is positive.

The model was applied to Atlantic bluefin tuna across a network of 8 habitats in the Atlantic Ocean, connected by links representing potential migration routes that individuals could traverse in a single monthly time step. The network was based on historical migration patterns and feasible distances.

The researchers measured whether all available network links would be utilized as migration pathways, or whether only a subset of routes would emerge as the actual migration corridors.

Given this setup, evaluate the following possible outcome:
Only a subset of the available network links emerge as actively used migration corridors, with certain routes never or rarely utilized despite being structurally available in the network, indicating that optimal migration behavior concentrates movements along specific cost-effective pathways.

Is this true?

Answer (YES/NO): YES